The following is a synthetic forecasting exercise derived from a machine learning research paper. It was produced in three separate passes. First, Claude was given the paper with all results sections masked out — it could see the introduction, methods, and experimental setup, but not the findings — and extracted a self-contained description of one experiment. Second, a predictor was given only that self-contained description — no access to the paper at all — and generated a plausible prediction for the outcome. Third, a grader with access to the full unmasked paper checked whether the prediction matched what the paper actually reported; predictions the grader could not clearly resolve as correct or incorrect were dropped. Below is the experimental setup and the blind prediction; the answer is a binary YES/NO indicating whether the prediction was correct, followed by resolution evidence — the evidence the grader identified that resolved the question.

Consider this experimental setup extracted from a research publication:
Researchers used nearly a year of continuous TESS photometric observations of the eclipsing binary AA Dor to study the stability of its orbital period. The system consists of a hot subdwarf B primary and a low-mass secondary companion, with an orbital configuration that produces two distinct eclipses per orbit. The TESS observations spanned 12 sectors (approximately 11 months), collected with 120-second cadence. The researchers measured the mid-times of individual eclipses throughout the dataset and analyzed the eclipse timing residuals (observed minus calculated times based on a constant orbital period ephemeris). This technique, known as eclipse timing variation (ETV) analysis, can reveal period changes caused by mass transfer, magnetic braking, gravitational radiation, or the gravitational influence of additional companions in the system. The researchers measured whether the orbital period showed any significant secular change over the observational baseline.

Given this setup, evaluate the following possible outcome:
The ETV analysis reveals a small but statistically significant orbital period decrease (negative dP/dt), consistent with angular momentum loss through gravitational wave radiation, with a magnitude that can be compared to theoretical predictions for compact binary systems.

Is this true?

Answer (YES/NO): NO